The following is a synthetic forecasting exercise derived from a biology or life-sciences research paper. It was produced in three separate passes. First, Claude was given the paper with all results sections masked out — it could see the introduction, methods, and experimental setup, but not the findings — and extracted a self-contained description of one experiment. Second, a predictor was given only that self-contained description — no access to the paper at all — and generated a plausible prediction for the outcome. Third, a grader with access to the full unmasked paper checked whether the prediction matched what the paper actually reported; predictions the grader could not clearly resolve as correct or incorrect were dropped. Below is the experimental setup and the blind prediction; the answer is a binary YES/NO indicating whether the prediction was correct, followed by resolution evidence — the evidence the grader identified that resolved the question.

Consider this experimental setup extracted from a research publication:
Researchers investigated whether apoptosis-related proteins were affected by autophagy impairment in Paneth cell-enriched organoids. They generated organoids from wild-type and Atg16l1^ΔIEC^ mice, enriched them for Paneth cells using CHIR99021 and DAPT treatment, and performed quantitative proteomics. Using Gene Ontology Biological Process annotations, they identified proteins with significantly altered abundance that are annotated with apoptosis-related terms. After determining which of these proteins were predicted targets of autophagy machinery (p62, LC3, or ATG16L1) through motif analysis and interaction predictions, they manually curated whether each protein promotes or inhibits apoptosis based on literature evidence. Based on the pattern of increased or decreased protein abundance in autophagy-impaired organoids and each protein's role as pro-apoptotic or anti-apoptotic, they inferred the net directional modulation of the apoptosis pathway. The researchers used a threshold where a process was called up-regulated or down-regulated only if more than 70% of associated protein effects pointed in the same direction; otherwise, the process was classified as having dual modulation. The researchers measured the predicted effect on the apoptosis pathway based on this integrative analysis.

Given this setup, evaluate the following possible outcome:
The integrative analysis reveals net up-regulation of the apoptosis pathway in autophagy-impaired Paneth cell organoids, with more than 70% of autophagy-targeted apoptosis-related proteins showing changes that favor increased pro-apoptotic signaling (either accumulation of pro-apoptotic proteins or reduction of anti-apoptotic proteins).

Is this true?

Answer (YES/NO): NO